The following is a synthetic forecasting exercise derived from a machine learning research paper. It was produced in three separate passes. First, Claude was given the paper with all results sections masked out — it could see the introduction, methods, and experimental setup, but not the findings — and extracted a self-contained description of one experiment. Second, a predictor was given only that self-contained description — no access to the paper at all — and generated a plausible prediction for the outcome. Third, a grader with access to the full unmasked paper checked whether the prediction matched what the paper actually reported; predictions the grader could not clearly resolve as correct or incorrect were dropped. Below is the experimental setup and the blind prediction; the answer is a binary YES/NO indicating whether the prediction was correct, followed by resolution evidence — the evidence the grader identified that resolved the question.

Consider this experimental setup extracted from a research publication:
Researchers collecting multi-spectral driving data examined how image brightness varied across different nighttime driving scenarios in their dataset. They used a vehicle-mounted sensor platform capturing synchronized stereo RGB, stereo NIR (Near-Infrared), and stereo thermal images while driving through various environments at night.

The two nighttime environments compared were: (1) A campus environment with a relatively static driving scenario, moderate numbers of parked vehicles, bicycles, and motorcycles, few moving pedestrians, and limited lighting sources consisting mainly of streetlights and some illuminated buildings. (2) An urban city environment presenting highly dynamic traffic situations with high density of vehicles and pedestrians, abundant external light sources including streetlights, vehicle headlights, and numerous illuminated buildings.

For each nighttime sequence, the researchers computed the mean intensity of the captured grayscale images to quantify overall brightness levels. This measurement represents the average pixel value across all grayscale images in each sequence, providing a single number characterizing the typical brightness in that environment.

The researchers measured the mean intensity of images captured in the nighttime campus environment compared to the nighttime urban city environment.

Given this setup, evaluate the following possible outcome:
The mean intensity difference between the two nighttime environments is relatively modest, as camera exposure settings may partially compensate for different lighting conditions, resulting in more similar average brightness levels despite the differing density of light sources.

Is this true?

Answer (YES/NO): NO